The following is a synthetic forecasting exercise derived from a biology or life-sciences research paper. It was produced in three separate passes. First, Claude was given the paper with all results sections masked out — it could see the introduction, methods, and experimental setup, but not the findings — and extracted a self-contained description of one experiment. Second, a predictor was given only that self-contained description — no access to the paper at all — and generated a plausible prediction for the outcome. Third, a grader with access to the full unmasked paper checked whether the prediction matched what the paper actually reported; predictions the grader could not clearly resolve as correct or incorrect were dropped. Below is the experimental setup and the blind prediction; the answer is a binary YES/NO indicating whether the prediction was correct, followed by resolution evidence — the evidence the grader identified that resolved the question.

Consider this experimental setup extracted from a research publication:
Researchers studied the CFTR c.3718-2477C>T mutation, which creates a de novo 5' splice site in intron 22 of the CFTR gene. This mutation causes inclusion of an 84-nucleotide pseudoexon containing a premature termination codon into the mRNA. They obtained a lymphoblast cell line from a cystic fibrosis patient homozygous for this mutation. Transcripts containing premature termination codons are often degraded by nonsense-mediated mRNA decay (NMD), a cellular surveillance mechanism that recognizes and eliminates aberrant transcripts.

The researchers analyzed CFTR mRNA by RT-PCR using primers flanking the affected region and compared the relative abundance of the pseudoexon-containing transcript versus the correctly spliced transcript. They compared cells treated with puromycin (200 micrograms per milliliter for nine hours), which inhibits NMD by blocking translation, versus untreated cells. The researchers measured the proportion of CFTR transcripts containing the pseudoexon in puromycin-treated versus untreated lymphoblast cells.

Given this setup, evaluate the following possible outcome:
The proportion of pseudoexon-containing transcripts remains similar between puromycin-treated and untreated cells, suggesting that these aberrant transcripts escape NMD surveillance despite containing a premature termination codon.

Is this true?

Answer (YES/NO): NO